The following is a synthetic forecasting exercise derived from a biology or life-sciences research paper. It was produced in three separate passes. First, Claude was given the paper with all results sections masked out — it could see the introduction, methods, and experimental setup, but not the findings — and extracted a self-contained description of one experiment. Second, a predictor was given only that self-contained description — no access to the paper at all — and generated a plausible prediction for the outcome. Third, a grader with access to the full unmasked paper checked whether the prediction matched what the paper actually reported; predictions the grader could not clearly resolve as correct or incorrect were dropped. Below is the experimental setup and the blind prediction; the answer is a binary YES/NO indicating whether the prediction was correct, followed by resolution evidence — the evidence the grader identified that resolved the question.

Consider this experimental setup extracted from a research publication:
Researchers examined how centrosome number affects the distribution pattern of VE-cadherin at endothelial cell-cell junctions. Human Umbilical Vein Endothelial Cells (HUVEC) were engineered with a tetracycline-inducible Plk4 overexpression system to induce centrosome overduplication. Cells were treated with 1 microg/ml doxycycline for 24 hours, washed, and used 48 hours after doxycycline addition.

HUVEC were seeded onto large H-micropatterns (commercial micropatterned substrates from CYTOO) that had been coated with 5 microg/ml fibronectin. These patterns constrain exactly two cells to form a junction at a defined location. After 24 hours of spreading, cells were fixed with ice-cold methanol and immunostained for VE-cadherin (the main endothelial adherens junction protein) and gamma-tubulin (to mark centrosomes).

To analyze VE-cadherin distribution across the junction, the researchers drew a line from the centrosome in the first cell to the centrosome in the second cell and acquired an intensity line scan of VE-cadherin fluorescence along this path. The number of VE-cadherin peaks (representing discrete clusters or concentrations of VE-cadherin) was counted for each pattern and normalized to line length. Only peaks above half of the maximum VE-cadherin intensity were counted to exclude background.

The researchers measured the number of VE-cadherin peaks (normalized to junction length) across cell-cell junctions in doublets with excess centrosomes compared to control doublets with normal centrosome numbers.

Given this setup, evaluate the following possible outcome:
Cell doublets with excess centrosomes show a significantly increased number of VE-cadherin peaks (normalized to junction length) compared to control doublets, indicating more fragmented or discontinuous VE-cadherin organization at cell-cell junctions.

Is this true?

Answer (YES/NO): YES